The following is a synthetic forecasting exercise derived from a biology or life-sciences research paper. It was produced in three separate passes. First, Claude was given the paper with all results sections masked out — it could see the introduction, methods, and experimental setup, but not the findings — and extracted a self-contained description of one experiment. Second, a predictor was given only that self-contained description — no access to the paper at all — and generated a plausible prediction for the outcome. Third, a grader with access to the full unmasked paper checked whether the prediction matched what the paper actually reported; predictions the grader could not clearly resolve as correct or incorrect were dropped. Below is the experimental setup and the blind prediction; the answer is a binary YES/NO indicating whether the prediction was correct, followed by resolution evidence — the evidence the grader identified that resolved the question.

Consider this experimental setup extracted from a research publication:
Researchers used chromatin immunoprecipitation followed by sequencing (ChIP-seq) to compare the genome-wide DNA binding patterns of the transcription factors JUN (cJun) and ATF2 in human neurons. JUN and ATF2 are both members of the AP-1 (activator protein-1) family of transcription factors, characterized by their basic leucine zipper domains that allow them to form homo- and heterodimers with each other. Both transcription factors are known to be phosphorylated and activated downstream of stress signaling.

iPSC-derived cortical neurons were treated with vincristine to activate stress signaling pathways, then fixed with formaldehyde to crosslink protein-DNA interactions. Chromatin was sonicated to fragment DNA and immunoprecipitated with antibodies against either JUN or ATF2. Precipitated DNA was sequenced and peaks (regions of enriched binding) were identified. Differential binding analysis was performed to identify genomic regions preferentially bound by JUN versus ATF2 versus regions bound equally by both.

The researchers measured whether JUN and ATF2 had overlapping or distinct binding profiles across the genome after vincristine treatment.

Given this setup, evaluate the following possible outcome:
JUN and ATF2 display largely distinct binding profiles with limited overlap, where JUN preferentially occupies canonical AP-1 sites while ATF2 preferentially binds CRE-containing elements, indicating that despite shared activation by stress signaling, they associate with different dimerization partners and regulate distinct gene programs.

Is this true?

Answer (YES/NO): NO